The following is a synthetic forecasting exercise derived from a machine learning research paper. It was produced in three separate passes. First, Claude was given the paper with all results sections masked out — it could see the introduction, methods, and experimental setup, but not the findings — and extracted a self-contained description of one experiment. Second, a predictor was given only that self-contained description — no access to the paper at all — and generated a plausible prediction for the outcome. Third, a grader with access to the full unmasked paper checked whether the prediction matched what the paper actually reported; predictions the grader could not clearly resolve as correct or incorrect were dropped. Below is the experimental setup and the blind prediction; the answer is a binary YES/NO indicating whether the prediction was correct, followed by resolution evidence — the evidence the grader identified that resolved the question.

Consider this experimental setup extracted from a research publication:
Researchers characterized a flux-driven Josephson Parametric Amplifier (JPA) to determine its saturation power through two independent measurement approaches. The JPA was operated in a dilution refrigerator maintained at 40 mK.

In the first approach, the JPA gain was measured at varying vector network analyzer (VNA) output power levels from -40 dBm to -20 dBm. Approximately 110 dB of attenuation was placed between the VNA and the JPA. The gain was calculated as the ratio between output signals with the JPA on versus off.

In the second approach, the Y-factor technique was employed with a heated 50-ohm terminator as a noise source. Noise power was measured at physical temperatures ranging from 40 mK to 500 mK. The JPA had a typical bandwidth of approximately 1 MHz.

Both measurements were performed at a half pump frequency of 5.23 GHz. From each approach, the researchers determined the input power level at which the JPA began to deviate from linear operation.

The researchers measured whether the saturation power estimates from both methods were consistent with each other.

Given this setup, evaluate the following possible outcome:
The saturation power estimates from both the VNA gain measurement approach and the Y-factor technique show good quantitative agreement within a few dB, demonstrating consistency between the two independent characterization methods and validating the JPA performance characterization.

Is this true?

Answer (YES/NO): YES